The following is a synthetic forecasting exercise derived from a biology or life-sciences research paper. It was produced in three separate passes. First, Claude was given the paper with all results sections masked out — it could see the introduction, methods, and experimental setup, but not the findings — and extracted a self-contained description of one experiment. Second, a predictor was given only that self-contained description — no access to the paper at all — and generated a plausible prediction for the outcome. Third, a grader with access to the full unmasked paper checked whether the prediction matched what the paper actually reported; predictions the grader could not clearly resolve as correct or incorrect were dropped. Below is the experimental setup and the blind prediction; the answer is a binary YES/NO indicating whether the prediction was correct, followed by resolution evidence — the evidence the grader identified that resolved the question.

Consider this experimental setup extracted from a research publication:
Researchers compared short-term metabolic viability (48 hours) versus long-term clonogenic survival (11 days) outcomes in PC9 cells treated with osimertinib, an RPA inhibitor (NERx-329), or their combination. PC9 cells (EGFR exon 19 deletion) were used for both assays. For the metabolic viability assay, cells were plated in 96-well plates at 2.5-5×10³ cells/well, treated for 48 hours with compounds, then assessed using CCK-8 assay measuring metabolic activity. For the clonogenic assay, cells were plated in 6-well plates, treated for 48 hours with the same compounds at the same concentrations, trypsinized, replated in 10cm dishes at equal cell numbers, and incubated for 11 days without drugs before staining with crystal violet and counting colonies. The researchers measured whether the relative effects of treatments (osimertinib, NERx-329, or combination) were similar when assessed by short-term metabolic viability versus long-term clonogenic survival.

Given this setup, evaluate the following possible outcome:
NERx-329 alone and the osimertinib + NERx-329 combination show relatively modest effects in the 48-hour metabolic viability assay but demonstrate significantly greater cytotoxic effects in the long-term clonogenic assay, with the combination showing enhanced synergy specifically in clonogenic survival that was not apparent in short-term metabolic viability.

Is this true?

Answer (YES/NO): NO